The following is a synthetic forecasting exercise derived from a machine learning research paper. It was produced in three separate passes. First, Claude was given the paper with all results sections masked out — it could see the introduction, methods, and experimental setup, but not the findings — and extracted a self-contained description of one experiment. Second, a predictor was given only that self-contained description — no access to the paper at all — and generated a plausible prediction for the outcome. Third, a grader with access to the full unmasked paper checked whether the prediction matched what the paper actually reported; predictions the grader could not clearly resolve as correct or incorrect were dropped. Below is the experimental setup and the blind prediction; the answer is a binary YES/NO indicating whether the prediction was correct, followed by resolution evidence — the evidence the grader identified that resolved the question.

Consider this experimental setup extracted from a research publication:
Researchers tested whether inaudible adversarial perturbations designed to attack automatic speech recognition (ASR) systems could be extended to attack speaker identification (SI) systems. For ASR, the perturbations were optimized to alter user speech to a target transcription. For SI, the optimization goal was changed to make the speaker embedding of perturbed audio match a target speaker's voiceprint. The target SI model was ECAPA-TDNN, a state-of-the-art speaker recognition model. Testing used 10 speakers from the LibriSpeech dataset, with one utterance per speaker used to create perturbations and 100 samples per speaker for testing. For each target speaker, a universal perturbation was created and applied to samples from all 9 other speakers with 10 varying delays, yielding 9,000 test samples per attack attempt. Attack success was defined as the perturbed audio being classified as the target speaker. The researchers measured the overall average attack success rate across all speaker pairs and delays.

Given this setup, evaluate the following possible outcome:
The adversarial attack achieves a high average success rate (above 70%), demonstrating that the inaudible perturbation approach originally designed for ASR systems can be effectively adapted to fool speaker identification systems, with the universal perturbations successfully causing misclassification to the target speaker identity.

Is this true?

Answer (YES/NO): YES